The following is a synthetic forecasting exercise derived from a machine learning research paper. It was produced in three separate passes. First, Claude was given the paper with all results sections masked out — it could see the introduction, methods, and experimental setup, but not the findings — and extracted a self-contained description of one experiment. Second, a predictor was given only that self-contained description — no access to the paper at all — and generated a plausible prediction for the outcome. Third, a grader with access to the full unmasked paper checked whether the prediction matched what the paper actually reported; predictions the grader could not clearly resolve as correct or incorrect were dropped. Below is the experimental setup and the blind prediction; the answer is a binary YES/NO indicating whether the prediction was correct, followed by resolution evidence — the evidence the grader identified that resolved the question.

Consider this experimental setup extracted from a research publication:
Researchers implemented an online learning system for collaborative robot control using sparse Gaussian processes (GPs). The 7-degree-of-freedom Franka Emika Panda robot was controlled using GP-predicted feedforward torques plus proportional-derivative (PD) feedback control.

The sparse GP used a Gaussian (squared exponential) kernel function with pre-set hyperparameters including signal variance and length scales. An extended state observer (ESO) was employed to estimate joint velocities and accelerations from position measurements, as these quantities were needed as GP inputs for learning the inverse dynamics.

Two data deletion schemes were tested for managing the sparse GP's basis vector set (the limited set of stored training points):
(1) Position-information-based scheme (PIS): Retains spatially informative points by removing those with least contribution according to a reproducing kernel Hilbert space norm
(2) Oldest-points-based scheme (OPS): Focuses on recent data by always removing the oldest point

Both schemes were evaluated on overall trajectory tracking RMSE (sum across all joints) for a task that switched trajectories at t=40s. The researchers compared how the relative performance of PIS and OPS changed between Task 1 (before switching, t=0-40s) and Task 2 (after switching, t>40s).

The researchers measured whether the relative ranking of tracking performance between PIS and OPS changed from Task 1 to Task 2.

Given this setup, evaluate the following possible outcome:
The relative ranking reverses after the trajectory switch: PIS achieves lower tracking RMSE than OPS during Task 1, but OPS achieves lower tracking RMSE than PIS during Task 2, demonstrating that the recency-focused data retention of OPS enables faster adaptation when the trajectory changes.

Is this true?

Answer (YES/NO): YES